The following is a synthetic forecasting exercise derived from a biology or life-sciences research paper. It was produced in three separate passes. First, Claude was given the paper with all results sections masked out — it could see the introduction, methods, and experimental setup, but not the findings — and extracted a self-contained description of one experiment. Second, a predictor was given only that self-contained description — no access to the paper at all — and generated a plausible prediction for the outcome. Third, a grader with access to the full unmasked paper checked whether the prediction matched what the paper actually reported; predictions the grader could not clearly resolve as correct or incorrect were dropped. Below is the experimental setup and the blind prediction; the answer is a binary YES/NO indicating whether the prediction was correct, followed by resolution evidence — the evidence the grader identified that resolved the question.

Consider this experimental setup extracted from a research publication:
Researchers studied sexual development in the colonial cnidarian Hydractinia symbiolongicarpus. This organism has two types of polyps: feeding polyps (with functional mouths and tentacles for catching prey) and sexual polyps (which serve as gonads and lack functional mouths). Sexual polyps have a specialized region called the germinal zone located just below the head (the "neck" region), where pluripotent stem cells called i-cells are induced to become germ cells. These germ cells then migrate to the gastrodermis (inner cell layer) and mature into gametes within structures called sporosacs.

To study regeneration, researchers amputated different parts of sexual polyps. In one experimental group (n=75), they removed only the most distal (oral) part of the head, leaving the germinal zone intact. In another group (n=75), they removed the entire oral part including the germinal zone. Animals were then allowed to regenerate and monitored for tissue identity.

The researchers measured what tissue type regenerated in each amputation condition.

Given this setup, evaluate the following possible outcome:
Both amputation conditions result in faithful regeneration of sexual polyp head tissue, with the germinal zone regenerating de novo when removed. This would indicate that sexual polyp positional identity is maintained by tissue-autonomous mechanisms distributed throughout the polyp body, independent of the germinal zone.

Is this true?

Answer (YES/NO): NO